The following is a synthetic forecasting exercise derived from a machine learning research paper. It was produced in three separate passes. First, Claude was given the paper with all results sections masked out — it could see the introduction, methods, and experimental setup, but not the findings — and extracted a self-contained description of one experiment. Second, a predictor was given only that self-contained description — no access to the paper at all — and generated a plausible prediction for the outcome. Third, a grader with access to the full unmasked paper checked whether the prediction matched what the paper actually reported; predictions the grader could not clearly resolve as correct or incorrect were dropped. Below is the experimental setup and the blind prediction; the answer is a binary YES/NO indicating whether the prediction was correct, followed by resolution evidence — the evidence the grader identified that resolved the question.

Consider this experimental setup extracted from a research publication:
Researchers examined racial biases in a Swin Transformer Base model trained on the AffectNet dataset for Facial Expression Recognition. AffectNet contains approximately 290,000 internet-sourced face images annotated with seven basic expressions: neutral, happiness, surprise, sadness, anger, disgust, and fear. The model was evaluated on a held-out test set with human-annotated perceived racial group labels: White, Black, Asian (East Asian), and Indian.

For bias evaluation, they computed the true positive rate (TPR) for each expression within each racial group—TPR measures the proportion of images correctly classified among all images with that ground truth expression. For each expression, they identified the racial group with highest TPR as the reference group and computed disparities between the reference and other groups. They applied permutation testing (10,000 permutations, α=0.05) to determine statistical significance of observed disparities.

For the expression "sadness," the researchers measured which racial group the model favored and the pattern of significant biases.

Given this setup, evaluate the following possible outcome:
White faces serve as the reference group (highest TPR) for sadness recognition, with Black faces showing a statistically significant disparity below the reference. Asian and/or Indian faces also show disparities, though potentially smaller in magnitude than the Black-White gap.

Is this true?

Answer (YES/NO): NO